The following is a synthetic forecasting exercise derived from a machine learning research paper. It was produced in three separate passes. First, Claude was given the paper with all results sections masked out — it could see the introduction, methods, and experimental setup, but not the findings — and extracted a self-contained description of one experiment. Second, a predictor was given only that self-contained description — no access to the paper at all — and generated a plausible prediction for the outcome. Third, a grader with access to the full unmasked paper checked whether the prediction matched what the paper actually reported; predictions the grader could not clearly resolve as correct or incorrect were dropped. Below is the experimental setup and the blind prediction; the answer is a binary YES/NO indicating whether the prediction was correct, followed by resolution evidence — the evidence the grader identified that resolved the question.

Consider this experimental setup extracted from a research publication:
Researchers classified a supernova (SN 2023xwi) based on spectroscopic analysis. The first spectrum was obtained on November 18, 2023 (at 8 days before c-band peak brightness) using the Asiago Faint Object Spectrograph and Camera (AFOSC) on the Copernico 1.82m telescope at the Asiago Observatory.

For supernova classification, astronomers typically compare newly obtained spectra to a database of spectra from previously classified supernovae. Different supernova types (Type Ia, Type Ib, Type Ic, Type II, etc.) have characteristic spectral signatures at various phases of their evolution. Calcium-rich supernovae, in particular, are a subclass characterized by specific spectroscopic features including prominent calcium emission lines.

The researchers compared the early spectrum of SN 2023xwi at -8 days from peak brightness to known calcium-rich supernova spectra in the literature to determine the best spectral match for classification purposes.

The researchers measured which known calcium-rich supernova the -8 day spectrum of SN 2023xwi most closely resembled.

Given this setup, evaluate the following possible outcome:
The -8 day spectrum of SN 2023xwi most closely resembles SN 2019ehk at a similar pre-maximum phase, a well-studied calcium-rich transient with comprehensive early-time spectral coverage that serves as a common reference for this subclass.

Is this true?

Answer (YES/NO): NO